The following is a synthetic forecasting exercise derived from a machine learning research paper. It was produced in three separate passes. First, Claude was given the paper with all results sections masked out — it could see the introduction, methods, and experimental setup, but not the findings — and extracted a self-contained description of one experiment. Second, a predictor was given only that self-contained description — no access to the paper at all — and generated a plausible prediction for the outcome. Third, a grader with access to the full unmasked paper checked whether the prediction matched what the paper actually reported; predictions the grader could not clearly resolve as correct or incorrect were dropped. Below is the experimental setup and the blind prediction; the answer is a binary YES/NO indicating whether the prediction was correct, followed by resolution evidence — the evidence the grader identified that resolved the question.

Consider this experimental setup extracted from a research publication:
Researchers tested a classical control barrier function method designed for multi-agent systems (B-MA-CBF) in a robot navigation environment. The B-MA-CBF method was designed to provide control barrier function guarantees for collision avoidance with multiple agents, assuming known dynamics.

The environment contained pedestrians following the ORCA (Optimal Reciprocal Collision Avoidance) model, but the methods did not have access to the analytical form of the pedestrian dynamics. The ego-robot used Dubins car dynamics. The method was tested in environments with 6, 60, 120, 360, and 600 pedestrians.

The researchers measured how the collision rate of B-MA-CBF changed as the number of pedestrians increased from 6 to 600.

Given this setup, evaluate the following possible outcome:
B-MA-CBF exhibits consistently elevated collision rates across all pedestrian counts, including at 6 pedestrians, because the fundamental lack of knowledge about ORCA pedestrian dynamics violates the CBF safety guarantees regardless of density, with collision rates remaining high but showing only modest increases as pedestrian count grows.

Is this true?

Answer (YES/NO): NO